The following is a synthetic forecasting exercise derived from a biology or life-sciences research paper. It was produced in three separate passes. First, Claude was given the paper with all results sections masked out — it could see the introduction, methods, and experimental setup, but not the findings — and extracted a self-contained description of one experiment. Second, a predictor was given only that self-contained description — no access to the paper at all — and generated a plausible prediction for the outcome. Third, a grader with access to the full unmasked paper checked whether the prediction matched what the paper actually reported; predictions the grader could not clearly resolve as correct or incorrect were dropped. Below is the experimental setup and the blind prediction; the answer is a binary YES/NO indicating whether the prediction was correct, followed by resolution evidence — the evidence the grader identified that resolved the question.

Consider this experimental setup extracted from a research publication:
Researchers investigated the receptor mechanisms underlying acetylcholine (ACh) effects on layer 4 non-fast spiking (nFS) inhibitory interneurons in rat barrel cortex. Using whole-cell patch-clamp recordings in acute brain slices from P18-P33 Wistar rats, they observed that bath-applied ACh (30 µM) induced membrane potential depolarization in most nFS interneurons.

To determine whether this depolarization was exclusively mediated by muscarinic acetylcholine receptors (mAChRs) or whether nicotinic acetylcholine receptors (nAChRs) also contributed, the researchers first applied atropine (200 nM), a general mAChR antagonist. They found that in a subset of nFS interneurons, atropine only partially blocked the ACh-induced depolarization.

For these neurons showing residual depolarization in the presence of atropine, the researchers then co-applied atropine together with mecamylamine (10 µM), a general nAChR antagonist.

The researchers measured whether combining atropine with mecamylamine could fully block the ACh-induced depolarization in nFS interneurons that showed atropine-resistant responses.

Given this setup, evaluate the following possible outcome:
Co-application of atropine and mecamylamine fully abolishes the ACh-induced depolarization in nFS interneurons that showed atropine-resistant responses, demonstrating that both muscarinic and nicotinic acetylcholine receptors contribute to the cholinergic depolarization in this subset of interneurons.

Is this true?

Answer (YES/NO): YES